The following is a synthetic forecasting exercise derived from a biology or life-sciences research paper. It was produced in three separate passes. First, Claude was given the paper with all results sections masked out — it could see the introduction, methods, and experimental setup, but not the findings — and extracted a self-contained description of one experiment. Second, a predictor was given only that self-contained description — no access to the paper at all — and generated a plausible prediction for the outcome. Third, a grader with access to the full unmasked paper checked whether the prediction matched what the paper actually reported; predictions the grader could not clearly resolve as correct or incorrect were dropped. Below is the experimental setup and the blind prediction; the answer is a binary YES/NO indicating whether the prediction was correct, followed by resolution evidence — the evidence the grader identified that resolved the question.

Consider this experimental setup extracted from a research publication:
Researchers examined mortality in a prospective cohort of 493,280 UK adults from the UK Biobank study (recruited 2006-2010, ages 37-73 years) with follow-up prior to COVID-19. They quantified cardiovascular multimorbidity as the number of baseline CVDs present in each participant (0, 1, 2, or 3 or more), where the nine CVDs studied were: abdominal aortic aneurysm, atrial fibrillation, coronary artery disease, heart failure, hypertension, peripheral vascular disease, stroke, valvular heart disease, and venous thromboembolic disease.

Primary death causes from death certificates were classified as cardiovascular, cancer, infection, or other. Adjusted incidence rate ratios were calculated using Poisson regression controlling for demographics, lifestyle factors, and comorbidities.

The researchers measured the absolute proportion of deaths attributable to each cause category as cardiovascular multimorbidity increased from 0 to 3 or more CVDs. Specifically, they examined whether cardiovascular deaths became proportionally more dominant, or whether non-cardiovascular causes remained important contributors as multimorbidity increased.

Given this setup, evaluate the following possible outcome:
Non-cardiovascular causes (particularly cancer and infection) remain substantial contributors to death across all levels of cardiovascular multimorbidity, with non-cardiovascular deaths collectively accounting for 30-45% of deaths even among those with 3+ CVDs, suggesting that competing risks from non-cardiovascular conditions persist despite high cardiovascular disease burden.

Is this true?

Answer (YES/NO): NO